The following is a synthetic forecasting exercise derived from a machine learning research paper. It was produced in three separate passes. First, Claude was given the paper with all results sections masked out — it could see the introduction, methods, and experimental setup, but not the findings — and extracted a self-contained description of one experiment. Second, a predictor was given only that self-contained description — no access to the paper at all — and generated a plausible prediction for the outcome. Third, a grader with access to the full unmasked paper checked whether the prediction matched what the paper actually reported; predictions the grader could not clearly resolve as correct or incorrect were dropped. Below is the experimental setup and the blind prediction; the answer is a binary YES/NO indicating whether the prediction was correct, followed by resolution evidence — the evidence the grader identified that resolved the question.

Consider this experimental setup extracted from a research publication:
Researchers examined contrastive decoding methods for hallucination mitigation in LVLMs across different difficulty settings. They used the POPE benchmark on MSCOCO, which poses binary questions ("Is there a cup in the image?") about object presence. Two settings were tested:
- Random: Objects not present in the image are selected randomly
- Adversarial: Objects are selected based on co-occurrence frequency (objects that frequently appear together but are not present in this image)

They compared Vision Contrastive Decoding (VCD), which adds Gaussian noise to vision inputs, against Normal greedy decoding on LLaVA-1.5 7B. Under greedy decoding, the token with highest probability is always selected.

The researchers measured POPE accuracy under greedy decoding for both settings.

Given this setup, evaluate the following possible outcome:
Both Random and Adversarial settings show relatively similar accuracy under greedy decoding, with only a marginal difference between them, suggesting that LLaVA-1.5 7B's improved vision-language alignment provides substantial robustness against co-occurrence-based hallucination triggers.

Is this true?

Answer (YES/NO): NO